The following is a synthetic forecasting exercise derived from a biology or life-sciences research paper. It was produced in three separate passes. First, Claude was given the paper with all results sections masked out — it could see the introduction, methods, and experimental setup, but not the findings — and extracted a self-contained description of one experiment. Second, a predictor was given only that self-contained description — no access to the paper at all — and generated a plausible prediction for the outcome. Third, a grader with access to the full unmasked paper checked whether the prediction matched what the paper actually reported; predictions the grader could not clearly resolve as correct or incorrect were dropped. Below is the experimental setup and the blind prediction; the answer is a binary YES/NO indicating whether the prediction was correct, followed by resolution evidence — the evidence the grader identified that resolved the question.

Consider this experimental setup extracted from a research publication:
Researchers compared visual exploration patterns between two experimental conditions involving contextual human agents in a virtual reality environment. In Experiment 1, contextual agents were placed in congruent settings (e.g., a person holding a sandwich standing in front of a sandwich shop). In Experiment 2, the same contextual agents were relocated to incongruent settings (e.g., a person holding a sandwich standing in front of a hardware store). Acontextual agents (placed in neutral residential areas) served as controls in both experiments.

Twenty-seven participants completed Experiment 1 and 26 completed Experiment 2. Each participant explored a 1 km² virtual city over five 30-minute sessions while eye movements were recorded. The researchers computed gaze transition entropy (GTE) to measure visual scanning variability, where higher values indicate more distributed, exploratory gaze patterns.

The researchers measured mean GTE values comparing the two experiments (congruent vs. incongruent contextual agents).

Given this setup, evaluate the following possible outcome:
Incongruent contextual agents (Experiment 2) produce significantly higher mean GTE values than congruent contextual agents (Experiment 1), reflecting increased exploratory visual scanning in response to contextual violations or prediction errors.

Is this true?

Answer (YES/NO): YES